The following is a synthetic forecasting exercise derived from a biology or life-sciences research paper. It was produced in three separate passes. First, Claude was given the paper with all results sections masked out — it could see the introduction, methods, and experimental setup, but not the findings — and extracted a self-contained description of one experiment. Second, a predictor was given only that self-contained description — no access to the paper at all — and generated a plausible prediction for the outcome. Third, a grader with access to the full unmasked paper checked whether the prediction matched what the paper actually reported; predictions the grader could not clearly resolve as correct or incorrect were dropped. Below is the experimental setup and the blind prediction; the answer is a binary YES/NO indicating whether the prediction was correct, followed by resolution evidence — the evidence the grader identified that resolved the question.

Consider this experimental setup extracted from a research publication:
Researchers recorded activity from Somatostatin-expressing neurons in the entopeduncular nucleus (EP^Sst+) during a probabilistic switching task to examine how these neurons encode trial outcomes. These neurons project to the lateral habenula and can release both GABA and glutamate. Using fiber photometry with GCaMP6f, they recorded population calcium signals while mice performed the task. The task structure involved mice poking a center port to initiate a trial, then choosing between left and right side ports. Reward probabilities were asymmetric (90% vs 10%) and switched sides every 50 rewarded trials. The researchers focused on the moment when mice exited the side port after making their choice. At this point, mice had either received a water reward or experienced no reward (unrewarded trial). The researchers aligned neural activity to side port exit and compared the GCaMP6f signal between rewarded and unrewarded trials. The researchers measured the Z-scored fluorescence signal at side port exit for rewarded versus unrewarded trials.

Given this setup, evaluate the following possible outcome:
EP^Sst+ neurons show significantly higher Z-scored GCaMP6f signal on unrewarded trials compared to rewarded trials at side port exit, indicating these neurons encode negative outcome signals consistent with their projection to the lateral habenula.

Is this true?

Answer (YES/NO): YES